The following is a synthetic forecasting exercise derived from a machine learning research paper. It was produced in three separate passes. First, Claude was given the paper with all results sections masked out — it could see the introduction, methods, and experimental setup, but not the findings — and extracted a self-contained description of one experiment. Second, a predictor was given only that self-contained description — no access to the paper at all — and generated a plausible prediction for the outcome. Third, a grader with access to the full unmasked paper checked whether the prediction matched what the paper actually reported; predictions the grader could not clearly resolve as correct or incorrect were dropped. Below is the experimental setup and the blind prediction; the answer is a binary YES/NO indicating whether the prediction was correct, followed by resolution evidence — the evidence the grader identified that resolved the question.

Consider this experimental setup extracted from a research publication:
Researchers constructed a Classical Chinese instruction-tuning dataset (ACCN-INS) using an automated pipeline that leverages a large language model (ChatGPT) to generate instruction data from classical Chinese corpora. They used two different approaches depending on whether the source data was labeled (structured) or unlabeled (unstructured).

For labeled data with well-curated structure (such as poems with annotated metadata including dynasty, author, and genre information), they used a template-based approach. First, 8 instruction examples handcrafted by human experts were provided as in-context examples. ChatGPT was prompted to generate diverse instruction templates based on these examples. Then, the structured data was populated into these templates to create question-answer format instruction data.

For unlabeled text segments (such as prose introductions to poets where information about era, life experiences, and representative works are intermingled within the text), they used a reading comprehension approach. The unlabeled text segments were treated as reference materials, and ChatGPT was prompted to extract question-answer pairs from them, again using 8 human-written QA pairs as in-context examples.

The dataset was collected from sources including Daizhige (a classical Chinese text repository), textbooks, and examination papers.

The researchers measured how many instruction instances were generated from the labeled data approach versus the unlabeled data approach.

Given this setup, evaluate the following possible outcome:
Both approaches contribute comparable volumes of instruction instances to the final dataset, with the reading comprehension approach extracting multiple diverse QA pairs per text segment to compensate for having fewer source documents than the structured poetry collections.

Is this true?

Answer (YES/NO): NO